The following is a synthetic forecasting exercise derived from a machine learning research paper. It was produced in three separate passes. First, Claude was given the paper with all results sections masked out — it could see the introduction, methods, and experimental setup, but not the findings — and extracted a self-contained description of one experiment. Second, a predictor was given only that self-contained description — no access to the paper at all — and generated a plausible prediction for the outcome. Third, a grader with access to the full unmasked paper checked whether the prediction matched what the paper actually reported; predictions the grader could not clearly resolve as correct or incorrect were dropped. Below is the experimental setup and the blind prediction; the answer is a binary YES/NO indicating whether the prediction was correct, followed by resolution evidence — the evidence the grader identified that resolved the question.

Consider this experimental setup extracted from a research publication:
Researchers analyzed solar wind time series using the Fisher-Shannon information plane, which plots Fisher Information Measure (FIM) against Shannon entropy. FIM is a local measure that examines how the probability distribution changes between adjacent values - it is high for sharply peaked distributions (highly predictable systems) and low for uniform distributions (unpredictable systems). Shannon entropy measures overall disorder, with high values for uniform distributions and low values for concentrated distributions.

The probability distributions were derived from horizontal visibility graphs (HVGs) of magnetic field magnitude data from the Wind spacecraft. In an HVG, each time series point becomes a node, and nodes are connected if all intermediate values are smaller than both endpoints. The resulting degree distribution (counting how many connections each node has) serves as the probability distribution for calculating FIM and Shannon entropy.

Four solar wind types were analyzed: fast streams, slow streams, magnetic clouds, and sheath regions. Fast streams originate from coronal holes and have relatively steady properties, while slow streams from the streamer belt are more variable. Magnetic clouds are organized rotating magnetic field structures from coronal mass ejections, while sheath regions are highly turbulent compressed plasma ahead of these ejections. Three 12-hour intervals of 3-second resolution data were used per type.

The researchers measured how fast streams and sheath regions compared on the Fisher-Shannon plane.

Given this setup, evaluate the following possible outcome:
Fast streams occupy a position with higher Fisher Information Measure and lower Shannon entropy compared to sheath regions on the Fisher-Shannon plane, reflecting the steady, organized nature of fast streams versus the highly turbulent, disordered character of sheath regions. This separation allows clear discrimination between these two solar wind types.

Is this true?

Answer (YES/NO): NO